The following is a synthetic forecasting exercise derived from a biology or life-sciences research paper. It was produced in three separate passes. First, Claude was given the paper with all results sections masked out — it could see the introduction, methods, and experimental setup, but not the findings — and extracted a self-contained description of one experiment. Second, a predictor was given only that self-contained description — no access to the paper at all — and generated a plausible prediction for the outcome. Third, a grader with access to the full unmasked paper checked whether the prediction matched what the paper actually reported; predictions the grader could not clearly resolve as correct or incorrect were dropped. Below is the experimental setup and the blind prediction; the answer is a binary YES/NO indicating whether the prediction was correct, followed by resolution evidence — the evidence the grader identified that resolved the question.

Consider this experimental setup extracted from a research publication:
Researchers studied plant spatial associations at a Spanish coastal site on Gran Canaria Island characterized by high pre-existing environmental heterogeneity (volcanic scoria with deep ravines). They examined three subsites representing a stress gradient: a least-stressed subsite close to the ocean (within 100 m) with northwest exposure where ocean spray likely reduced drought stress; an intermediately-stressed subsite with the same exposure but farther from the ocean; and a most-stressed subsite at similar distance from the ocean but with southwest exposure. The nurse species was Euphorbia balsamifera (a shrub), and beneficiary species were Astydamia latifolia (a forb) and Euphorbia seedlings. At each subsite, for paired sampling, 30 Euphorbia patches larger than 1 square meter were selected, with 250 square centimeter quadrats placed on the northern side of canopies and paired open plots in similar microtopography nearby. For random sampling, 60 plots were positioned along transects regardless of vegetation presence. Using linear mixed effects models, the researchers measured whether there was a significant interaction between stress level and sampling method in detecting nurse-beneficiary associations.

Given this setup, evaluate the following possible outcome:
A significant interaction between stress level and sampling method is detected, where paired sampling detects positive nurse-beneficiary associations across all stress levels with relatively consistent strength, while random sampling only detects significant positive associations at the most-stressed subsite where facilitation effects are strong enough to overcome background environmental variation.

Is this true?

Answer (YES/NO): NO